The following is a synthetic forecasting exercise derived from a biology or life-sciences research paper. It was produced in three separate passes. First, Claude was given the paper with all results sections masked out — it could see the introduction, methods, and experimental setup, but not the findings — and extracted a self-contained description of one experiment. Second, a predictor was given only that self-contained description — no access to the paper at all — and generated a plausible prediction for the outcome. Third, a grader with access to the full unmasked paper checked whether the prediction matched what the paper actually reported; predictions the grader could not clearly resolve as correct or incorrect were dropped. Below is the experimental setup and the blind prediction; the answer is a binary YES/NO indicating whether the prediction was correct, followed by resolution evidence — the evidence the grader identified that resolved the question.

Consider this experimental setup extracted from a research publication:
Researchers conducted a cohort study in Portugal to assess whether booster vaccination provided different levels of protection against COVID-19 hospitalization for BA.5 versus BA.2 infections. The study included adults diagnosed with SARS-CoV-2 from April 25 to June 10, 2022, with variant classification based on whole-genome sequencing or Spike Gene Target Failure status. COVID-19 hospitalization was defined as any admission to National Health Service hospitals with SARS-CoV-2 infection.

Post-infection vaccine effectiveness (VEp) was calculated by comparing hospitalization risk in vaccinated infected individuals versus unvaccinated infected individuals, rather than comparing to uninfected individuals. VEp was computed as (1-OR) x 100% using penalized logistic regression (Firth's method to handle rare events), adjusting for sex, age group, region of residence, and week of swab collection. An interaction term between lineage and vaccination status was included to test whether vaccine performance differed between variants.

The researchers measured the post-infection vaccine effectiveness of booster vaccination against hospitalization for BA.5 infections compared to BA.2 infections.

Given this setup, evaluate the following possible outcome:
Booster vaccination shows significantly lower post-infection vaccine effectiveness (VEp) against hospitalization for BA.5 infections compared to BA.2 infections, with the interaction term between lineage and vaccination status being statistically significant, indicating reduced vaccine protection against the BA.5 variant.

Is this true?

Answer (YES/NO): YES